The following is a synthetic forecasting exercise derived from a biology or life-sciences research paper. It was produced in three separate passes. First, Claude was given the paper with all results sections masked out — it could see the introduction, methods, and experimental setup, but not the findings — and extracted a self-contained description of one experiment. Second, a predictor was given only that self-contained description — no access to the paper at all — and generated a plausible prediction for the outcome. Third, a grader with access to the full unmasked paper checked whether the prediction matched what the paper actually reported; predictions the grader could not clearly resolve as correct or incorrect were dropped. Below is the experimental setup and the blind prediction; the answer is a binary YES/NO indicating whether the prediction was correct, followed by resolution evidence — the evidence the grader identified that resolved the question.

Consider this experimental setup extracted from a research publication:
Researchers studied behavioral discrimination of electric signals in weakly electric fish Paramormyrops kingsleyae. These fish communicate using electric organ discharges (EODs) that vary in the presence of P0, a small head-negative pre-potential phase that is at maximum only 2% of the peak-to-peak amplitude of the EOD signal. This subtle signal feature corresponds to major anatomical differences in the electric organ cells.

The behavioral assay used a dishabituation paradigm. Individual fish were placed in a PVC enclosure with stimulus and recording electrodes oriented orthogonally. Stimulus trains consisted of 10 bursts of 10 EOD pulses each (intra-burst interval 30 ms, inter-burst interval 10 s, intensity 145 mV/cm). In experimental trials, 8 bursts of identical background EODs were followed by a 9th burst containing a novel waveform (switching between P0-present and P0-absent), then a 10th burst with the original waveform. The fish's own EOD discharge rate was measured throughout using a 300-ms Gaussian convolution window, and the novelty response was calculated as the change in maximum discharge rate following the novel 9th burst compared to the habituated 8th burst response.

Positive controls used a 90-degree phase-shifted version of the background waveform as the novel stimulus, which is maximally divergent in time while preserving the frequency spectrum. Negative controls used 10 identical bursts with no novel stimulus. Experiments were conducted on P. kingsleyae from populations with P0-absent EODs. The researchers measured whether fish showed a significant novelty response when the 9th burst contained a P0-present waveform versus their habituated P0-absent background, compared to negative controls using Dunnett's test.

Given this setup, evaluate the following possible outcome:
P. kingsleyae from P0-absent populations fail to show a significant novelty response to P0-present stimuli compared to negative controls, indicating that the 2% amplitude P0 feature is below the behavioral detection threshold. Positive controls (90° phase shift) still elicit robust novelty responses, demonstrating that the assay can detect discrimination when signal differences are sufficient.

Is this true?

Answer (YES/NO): NO